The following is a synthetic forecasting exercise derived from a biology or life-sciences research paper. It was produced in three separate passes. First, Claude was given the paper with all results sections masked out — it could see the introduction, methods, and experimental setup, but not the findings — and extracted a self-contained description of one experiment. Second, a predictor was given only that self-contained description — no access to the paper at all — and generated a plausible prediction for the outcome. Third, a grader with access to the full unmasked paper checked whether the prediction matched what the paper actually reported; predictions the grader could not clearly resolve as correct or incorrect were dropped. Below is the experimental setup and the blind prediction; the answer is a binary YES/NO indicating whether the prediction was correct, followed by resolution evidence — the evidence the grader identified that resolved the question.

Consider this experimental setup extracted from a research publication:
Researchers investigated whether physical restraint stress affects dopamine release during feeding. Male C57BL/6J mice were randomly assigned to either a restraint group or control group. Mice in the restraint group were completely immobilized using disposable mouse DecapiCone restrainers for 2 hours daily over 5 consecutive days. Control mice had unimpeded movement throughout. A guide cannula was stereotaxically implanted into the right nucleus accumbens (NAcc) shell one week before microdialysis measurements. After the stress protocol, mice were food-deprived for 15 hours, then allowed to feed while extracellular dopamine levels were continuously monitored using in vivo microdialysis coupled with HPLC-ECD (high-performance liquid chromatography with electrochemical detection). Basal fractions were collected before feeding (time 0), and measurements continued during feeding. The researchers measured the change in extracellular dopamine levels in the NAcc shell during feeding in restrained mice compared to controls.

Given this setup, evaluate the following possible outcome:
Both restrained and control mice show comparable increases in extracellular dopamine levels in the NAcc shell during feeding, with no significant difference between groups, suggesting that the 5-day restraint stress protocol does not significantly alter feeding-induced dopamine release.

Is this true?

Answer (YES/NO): NO